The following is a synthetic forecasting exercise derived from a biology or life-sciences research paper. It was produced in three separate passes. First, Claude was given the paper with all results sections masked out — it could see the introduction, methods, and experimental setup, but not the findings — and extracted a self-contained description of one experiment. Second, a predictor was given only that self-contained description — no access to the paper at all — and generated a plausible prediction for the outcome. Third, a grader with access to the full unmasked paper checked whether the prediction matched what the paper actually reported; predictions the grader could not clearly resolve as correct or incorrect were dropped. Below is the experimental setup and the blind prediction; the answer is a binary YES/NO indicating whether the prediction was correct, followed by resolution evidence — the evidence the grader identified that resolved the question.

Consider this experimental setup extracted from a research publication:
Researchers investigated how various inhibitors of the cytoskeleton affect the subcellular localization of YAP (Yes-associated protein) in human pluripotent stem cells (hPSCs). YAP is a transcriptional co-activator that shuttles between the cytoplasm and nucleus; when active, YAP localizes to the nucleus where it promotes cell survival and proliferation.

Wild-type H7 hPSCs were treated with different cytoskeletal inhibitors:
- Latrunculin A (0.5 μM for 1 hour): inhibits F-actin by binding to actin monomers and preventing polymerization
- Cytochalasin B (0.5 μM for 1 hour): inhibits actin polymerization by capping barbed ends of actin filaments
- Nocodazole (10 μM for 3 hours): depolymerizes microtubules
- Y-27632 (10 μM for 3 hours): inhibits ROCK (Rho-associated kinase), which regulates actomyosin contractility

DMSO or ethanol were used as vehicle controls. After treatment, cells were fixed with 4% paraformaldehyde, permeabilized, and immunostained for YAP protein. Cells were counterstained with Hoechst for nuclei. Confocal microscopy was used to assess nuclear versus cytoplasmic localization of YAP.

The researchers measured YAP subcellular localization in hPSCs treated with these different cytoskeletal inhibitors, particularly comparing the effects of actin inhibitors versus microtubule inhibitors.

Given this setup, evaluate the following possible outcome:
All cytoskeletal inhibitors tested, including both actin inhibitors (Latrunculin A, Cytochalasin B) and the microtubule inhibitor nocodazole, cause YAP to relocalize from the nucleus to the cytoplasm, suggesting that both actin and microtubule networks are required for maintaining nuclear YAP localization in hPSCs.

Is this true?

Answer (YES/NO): NO